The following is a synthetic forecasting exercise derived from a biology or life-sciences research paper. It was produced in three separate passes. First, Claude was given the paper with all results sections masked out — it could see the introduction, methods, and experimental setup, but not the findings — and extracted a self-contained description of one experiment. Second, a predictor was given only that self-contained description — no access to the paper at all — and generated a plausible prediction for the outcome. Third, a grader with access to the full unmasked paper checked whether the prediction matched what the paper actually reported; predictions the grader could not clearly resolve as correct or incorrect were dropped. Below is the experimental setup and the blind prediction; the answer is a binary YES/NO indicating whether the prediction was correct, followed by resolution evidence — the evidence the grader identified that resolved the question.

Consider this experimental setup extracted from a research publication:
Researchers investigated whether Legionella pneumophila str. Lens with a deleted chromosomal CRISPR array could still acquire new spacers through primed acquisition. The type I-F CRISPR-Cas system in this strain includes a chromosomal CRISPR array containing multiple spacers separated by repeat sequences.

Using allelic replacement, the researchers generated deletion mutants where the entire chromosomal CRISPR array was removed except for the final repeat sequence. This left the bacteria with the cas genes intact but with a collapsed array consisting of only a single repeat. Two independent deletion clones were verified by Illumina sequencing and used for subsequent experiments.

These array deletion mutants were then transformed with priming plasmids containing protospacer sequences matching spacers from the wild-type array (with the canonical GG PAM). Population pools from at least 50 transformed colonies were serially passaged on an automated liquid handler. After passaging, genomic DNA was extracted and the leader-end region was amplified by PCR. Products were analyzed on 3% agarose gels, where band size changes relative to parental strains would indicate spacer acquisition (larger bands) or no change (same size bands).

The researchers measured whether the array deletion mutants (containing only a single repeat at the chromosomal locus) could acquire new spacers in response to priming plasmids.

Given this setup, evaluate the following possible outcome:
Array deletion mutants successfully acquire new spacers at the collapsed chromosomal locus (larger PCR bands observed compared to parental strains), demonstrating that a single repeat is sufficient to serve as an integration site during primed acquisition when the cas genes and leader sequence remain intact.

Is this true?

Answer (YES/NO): YES